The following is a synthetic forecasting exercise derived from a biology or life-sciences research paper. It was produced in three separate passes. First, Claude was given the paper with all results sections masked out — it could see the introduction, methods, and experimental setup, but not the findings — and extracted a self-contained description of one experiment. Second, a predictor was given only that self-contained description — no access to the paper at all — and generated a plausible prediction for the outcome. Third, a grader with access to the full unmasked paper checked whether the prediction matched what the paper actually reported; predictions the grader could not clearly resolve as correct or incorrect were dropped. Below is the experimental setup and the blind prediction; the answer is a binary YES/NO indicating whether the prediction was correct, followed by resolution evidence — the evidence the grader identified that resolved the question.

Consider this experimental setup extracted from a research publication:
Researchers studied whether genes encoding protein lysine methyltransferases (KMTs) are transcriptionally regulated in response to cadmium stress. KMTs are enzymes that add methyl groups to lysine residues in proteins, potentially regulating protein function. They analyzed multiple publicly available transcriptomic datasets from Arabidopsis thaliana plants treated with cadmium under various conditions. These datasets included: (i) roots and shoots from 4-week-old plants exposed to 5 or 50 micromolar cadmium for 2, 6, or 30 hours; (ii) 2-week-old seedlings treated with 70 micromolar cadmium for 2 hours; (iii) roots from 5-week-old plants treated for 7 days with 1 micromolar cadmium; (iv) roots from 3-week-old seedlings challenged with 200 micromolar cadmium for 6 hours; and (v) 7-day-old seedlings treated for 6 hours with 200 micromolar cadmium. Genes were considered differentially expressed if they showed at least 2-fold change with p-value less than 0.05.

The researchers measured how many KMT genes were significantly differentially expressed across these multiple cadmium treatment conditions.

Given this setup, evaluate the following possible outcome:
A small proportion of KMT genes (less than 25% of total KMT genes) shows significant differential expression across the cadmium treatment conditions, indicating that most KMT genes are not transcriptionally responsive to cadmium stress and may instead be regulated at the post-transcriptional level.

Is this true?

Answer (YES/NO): NO